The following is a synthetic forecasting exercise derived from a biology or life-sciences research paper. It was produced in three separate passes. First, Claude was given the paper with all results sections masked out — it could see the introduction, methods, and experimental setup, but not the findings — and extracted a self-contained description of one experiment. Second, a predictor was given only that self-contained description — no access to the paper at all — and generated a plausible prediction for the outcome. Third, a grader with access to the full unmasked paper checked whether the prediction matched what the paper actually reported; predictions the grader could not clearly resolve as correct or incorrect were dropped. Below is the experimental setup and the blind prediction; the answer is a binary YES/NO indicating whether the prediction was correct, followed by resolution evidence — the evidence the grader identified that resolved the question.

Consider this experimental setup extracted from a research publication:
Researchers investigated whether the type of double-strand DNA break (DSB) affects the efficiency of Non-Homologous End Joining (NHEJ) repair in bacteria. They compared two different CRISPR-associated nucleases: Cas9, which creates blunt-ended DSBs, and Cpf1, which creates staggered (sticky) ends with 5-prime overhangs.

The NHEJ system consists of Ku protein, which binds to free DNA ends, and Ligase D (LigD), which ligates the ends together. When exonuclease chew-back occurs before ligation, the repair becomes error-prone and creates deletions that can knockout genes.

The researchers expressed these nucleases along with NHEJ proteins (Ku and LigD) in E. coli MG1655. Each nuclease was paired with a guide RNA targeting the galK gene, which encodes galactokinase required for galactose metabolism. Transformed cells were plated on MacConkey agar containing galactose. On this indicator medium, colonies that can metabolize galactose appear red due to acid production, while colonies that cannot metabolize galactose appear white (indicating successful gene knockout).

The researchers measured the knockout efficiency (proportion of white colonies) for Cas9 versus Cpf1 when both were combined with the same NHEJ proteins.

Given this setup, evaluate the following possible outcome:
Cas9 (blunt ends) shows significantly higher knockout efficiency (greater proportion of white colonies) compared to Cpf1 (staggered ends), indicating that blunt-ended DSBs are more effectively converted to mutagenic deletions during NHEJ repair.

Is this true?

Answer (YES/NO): YES